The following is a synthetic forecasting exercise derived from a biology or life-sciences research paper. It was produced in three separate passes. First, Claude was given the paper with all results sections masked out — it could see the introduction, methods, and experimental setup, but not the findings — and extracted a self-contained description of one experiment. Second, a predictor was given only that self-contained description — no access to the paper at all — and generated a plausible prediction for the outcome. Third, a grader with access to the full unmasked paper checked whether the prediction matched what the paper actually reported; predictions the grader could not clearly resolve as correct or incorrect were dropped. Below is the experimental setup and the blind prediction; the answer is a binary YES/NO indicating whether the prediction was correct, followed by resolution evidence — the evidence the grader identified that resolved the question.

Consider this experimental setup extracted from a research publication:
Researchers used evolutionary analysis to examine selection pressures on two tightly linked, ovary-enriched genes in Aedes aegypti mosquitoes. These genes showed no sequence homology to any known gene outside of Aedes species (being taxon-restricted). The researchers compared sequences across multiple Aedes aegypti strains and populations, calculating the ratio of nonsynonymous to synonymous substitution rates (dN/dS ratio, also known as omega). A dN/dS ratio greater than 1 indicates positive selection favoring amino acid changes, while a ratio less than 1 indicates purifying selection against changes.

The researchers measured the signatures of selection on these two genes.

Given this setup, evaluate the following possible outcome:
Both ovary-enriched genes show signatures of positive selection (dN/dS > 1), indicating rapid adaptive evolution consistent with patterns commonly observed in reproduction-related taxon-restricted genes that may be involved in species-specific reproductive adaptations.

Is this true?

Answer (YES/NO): YES